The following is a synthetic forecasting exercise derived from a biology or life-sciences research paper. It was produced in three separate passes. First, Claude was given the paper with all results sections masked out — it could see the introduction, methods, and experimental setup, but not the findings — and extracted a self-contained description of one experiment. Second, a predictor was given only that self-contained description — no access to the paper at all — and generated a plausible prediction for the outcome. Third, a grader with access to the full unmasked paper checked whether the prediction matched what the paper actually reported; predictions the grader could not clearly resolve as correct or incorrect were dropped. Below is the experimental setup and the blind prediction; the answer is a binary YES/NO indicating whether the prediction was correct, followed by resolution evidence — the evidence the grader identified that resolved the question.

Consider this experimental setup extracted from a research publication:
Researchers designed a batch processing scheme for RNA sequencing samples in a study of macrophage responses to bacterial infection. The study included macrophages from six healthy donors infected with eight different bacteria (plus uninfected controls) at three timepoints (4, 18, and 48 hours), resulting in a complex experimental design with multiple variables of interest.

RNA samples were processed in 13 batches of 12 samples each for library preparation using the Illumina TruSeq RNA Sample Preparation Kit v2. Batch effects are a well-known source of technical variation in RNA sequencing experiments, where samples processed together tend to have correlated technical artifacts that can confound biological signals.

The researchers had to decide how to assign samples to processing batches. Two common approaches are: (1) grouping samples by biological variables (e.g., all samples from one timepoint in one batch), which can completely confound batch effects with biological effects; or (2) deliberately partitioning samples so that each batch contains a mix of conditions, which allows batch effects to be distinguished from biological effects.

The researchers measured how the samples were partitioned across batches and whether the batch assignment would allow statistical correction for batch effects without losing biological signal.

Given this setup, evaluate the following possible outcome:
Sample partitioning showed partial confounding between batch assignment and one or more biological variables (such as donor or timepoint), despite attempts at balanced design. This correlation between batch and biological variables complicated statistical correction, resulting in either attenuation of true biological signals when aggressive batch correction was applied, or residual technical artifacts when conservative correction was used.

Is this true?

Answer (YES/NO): NO